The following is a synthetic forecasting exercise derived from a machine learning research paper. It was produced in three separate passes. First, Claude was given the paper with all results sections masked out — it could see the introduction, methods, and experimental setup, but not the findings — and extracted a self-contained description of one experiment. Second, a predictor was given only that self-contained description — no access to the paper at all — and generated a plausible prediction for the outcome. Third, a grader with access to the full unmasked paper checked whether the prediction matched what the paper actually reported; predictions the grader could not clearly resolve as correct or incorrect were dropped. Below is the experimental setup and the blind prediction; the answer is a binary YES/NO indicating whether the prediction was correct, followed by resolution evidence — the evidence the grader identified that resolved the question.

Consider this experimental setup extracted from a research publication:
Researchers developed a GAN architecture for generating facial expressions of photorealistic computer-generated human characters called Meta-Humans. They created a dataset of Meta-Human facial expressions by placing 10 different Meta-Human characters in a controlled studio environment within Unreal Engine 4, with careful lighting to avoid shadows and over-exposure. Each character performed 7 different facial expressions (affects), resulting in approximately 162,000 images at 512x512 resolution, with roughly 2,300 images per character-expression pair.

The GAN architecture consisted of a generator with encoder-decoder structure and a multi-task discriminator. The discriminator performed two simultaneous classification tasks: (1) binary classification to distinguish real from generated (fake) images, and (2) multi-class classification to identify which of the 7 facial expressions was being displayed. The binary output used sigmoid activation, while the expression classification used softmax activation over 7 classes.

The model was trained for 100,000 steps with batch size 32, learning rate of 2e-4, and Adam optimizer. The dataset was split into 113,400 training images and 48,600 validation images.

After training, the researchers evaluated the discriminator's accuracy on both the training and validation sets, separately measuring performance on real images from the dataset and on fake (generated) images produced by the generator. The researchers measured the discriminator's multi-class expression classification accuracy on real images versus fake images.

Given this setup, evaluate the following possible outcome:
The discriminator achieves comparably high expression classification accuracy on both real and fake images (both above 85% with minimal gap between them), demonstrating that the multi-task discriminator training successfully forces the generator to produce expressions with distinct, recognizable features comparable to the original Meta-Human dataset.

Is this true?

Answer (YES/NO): YES